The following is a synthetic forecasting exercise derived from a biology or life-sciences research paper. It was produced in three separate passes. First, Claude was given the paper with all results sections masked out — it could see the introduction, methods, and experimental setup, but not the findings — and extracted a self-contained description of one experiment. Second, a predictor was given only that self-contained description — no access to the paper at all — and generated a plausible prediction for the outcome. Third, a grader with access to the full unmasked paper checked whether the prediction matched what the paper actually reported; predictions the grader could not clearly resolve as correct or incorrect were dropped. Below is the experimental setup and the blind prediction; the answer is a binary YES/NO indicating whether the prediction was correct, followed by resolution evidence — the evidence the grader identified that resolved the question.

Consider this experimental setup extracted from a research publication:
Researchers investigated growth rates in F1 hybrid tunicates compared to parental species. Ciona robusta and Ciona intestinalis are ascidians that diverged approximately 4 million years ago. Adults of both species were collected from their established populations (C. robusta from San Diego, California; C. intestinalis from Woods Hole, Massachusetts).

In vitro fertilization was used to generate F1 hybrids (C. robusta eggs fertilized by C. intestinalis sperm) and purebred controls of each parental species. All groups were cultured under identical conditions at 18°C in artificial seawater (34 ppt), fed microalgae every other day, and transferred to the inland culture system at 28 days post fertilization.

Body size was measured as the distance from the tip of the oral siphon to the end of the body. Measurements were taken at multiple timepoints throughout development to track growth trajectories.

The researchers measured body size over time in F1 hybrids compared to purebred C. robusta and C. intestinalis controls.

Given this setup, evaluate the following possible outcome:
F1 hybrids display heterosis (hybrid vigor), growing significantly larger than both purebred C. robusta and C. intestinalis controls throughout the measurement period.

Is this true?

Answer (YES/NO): NO